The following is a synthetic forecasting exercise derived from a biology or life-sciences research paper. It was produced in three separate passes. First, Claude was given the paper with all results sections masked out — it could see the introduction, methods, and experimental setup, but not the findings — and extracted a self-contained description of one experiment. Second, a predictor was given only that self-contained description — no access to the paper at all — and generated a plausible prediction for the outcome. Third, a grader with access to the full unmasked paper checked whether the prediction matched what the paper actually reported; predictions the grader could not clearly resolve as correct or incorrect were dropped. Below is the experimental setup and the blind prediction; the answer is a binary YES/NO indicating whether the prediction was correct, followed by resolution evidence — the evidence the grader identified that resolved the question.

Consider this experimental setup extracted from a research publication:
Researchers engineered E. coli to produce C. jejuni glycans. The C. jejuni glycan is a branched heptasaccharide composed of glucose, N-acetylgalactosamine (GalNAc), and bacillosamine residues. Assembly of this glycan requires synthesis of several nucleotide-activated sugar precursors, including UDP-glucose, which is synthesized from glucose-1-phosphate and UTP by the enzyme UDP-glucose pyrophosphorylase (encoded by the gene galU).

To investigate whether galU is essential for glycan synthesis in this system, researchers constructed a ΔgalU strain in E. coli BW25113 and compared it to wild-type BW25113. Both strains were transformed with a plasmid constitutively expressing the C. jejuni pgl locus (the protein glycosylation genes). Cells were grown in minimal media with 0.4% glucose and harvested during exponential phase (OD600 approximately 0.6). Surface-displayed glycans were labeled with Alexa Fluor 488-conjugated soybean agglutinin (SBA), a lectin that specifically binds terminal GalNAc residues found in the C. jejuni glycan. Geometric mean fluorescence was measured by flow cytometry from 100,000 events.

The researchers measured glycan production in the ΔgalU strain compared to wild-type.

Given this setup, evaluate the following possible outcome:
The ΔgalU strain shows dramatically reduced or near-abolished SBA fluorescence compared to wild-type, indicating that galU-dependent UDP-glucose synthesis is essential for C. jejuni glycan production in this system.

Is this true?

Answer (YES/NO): YES